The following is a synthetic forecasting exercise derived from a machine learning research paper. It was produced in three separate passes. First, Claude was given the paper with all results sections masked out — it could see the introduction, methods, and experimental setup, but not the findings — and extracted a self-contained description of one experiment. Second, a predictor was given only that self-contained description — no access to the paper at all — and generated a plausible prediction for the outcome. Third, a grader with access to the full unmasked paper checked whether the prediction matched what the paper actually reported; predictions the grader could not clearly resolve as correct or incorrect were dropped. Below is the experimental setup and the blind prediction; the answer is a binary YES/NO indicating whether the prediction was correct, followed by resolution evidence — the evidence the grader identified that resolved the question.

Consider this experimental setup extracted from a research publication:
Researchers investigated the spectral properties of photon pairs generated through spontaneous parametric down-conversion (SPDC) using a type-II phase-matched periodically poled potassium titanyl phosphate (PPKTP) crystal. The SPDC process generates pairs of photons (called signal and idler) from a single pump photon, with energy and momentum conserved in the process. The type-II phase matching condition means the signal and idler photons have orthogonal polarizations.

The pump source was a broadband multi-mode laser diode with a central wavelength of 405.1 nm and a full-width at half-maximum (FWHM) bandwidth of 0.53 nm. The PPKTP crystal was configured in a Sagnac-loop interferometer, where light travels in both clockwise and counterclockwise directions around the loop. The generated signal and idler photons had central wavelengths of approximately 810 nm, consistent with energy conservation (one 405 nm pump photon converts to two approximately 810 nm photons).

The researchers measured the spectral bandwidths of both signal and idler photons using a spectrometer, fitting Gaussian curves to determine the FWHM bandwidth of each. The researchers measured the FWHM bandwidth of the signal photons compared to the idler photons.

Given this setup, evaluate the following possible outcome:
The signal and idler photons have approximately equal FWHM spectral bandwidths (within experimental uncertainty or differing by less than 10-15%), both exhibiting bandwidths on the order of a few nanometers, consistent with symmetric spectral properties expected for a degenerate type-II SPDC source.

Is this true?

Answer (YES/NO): NO